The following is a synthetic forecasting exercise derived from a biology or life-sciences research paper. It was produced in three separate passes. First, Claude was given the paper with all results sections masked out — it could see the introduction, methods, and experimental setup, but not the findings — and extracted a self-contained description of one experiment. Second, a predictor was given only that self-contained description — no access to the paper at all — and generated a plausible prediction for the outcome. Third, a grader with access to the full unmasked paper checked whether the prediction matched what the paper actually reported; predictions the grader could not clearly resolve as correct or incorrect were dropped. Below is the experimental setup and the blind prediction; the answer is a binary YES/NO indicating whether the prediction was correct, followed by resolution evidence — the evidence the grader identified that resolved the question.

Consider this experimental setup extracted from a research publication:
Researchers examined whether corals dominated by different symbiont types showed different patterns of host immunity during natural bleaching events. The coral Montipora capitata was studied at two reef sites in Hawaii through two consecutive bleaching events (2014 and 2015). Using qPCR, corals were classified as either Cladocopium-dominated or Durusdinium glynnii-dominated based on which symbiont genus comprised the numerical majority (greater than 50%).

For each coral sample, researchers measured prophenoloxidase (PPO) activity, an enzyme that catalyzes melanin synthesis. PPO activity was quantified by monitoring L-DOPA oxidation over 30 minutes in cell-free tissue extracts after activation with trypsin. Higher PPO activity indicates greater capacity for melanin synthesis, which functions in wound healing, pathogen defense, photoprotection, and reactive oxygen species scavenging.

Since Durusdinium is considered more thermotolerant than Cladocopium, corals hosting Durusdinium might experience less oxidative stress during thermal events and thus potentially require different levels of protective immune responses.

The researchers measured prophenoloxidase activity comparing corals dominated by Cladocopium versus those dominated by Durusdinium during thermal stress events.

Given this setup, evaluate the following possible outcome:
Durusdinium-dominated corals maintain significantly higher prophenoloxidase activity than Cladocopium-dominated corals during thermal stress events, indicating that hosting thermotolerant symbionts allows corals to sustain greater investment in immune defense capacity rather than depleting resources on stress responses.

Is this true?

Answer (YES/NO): NO